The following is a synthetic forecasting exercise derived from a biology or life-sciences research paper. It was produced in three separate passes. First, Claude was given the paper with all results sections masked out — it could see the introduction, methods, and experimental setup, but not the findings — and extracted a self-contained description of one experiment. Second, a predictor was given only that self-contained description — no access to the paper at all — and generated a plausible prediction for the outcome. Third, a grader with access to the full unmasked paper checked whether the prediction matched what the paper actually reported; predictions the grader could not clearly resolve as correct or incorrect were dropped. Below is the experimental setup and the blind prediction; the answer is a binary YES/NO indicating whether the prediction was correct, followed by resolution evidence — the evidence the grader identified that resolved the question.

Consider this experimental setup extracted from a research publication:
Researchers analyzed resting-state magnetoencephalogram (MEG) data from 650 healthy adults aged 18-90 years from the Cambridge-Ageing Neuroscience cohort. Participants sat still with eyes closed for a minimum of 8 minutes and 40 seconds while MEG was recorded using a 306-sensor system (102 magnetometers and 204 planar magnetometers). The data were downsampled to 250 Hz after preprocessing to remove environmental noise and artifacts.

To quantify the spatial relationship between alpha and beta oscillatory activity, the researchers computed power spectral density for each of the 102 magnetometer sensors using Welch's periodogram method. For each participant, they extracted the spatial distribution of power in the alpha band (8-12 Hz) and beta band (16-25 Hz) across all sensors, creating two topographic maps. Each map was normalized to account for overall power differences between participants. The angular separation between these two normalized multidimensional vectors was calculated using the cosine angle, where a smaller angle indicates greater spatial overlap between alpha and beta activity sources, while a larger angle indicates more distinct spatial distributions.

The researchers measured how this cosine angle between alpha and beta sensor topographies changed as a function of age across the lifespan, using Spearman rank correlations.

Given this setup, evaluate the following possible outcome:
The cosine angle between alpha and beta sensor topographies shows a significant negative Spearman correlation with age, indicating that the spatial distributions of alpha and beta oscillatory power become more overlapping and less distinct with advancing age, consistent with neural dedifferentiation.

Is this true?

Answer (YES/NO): NO